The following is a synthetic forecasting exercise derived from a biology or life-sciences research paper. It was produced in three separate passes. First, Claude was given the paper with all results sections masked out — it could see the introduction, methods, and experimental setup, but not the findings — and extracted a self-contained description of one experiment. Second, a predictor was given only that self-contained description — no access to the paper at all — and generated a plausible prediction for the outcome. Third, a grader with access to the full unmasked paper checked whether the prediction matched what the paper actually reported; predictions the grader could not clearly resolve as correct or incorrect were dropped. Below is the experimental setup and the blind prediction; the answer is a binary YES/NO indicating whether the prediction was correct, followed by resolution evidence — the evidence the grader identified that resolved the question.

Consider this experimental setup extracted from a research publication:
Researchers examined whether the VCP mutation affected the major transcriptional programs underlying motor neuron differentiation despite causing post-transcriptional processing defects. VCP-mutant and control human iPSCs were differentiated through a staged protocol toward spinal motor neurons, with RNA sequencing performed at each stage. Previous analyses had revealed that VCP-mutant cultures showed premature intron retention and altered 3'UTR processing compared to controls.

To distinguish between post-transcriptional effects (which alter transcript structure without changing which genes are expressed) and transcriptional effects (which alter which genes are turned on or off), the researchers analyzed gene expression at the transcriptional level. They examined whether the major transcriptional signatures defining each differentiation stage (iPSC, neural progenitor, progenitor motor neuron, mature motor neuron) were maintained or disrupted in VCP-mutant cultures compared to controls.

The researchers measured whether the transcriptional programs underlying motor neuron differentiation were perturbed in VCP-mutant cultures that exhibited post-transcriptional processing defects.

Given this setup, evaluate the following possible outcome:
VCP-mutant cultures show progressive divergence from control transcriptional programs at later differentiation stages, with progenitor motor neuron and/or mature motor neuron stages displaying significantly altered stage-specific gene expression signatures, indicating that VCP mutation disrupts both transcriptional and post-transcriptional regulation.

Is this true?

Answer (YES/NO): NO